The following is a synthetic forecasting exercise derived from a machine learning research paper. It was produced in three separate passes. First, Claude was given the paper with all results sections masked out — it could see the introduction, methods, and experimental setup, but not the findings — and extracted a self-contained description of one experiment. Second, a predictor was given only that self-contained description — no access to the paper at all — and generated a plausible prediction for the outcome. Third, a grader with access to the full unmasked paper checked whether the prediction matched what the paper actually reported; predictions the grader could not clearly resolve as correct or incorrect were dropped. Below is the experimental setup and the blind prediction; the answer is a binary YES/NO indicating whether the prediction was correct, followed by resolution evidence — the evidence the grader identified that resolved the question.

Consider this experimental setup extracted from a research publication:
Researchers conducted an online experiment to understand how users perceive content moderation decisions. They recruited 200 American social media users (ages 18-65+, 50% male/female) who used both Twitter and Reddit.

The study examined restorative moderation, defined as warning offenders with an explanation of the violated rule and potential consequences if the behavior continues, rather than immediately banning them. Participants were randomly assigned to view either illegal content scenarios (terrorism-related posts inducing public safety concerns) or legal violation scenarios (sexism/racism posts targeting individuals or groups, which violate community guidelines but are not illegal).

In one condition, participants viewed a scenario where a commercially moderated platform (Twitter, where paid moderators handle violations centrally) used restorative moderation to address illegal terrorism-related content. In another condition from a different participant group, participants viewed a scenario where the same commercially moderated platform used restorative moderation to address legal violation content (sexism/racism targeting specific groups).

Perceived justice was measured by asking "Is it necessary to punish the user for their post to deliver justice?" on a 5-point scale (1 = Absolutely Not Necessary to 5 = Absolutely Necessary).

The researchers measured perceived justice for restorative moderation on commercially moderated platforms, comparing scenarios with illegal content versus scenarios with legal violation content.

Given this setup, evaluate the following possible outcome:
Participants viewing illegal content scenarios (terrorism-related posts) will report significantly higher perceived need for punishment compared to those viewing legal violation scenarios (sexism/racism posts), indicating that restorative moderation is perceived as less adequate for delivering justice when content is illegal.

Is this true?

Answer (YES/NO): NO